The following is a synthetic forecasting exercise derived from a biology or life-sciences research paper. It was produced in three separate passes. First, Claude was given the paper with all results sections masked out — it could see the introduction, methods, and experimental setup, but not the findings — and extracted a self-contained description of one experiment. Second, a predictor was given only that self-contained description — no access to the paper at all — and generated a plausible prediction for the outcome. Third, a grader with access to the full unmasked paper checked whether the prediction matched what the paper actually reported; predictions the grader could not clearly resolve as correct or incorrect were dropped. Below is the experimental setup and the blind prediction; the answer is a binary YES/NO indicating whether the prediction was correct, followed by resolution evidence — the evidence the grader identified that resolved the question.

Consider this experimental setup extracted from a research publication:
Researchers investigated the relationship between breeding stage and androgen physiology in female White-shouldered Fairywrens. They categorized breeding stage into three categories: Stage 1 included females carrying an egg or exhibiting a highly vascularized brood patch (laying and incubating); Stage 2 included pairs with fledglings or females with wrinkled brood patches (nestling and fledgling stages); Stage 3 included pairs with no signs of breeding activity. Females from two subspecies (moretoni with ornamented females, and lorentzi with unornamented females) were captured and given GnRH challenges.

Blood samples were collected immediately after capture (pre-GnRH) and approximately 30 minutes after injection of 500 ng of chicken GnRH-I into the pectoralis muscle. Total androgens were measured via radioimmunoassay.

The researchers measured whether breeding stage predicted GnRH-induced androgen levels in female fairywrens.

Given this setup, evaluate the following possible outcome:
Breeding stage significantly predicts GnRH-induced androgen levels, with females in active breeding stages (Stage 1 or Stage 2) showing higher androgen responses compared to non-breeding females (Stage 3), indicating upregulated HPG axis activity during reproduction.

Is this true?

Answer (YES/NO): NO